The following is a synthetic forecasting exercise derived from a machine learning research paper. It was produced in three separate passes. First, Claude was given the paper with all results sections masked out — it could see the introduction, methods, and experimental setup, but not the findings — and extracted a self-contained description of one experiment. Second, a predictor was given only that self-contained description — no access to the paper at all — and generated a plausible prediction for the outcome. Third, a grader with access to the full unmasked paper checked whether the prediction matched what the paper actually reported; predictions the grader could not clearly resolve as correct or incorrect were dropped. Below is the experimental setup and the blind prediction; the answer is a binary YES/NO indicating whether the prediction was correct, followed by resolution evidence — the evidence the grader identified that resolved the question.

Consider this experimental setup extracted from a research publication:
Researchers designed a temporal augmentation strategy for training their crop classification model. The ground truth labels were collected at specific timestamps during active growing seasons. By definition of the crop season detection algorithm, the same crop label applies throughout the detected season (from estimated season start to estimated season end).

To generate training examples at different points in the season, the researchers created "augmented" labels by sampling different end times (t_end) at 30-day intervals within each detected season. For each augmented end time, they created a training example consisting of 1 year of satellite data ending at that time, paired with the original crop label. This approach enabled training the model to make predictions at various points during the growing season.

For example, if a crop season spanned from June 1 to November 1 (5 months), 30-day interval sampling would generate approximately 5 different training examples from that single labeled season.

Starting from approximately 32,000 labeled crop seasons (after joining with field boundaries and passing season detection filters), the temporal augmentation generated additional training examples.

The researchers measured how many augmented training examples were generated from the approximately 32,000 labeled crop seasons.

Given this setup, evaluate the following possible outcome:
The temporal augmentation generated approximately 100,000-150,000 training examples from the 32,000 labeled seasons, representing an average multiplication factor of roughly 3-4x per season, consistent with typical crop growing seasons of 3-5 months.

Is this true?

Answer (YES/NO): NO